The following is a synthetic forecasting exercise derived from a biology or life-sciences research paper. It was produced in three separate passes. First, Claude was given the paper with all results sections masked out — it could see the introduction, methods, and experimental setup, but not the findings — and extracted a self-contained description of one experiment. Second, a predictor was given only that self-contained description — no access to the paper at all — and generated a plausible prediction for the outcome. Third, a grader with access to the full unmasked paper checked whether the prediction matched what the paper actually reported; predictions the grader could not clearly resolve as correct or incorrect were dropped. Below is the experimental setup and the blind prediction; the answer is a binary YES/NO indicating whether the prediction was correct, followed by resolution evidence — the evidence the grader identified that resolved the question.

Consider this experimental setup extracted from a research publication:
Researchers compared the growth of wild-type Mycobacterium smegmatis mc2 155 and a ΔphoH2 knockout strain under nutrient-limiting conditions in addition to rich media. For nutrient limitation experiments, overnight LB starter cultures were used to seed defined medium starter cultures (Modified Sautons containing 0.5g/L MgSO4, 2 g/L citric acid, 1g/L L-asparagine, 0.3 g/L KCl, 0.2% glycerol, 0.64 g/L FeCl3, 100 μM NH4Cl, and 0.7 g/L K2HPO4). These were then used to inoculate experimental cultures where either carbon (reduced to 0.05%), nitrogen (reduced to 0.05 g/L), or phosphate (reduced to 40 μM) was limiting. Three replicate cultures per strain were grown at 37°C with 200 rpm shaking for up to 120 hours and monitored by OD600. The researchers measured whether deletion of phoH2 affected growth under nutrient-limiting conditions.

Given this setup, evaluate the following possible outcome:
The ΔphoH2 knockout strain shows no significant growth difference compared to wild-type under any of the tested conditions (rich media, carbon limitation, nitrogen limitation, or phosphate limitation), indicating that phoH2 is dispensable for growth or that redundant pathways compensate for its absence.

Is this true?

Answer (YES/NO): YES